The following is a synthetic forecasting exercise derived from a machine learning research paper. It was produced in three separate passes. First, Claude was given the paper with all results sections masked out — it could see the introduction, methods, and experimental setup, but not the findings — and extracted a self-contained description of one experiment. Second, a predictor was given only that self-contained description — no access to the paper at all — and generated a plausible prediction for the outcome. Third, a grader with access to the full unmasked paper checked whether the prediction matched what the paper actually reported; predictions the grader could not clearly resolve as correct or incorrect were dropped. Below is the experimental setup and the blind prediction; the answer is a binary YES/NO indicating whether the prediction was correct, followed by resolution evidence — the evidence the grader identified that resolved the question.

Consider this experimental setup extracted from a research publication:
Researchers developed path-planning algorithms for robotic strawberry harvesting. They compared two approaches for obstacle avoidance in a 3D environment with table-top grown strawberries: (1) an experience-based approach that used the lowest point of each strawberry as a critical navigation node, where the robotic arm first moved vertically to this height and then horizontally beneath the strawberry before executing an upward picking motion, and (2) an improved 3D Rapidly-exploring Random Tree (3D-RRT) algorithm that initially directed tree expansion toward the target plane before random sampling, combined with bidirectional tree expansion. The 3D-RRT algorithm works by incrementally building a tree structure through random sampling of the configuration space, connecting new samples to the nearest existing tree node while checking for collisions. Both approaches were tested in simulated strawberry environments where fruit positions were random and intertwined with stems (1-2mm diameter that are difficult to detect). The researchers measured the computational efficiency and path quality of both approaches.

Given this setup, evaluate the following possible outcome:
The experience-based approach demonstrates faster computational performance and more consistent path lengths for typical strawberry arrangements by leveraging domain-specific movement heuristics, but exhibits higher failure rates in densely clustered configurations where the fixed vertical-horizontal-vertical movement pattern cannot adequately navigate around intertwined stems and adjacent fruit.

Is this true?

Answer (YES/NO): NO